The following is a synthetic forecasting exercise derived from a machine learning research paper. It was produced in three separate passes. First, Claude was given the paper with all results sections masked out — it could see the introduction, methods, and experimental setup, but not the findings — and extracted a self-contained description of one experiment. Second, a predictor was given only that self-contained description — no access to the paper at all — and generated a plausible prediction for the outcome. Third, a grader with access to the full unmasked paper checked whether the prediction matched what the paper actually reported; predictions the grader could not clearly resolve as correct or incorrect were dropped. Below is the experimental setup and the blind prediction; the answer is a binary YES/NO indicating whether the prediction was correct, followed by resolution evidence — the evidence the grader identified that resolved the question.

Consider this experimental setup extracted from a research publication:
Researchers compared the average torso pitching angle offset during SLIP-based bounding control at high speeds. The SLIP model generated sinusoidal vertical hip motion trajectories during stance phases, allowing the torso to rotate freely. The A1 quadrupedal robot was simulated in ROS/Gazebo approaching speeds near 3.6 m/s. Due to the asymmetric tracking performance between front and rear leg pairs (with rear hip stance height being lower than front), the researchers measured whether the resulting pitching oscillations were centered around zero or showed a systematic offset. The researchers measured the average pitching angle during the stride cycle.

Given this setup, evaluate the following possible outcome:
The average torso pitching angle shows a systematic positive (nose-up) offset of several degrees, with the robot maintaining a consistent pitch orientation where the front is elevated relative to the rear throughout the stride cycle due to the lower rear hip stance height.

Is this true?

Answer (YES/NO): NO